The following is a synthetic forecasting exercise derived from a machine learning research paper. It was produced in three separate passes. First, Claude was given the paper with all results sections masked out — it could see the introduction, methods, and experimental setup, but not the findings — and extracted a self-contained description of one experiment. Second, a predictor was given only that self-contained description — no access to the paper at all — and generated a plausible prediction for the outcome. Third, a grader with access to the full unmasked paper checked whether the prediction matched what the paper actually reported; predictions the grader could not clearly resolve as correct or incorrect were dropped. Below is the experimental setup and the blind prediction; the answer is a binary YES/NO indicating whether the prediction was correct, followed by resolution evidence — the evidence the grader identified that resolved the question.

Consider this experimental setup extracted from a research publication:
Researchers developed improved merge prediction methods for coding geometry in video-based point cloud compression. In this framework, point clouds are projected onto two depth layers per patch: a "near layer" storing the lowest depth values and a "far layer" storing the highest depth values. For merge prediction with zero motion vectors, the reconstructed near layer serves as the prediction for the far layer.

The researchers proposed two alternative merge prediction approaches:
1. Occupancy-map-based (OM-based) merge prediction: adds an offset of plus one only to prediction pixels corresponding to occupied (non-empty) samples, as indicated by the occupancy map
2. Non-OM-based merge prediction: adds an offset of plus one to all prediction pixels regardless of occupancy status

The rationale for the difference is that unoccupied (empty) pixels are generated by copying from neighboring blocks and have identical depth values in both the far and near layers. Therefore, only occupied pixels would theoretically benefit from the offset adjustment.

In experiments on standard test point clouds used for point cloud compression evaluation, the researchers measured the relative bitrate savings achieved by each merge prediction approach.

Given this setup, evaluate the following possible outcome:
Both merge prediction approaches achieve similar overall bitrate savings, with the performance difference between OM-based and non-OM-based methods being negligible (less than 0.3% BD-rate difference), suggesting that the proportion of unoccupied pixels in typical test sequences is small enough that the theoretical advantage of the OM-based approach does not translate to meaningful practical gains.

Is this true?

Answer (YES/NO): NO